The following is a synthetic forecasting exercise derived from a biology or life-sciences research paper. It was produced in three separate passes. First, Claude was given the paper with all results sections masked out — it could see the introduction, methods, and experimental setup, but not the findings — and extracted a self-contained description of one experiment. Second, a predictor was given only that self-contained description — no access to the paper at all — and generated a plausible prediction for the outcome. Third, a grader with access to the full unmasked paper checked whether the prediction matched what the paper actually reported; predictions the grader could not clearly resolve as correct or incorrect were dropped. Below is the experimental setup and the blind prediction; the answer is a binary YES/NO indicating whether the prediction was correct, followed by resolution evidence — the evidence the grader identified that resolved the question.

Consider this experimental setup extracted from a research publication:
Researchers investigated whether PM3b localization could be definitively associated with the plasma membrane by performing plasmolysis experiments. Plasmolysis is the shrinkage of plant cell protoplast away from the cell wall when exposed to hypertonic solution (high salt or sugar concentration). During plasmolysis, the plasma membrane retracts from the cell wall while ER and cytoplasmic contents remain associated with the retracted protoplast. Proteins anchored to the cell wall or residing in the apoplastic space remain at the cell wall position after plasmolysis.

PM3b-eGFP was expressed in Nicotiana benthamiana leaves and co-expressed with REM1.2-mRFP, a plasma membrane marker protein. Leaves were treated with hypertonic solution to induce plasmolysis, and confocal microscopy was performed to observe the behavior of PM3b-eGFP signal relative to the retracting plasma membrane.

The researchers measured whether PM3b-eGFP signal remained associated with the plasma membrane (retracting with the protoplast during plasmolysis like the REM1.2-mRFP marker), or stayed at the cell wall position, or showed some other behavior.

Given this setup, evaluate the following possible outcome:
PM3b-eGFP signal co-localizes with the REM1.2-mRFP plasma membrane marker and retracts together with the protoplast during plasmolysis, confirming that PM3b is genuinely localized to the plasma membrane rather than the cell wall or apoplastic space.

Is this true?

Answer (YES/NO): NO